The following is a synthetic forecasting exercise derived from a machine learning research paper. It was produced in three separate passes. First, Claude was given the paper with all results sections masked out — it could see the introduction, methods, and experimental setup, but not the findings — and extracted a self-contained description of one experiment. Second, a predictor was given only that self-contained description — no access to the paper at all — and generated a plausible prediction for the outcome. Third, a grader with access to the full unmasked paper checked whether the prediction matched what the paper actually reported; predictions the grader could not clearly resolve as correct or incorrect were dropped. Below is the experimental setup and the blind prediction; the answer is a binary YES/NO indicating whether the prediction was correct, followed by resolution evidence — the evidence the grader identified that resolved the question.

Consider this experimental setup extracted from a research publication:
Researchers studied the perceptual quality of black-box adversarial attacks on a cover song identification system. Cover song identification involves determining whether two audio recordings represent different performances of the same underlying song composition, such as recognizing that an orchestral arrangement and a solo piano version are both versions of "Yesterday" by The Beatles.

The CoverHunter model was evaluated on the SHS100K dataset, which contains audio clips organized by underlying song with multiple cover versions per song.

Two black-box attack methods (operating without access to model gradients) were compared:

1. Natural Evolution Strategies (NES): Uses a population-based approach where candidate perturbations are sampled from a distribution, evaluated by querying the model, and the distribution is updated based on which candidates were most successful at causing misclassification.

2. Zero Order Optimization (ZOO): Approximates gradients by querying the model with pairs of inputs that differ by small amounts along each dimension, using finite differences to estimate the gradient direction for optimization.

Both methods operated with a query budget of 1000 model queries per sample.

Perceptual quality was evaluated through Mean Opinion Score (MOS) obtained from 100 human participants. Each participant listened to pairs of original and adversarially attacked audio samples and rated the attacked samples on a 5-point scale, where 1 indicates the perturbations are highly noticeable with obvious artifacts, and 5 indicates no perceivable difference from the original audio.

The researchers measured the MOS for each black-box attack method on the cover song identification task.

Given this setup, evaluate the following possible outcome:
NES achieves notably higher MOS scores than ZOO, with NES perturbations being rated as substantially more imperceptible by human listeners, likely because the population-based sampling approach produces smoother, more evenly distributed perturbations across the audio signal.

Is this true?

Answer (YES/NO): NO